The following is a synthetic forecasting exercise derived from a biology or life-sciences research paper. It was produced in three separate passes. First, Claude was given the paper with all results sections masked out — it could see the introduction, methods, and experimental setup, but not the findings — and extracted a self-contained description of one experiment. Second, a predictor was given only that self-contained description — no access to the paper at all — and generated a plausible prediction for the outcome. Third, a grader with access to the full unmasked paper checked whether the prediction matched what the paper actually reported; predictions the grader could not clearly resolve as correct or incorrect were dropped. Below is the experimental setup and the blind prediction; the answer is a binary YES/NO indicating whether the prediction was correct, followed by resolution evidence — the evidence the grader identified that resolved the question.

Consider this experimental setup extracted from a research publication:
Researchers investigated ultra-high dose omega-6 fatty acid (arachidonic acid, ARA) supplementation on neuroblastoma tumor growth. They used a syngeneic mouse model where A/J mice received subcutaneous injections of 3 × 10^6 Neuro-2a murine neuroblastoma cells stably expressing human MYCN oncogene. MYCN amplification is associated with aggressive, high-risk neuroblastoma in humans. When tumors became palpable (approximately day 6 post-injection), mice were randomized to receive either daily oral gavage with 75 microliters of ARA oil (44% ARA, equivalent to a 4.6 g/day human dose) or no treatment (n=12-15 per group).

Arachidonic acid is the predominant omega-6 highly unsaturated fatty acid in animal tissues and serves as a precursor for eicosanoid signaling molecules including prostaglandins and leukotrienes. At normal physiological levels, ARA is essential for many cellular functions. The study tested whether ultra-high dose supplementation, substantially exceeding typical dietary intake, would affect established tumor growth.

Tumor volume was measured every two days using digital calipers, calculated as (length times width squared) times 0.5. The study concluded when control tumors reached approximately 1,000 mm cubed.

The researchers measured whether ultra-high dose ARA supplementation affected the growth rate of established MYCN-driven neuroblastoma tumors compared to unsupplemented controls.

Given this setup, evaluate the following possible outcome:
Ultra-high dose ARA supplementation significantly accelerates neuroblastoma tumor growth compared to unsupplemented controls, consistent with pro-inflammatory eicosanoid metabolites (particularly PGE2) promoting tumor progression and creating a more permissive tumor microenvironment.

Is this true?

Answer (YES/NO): YES